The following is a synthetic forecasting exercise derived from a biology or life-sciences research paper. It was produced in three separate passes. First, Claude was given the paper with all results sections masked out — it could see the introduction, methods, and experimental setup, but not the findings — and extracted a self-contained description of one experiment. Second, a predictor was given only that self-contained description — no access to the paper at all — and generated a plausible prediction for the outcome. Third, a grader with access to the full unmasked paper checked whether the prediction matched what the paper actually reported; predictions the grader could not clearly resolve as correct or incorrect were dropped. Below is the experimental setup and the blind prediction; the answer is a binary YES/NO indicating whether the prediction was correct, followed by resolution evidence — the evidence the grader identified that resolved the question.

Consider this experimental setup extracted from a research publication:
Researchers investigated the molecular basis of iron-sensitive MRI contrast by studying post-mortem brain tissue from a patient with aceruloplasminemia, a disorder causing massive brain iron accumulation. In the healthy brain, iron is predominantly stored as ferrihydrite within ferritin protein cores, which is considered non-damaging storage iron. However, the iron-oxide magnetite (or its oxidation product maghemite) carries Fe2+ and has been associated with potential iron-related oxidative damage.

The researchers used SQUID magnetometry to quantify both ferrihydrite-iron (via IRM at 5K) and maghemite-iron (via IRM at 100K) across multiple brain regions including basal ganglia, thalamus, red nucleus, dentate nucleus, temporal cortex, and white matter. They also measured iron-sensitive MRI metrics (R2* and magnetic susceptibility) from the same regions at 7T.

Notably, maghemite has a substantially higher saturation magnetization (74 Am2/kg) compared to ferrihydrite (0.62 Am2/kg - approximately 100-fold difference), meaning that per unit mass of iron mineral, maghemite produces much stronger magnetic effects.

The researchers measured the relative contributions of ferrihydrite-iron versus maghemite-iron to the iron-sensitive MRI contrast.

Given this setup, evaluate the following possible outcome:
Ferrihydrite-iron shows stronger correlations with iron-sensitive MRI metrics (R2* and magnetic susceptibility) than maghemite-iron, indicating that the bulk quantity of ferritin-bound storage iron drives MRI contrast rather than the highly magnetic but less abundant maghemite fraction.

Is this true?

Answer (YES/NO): YES